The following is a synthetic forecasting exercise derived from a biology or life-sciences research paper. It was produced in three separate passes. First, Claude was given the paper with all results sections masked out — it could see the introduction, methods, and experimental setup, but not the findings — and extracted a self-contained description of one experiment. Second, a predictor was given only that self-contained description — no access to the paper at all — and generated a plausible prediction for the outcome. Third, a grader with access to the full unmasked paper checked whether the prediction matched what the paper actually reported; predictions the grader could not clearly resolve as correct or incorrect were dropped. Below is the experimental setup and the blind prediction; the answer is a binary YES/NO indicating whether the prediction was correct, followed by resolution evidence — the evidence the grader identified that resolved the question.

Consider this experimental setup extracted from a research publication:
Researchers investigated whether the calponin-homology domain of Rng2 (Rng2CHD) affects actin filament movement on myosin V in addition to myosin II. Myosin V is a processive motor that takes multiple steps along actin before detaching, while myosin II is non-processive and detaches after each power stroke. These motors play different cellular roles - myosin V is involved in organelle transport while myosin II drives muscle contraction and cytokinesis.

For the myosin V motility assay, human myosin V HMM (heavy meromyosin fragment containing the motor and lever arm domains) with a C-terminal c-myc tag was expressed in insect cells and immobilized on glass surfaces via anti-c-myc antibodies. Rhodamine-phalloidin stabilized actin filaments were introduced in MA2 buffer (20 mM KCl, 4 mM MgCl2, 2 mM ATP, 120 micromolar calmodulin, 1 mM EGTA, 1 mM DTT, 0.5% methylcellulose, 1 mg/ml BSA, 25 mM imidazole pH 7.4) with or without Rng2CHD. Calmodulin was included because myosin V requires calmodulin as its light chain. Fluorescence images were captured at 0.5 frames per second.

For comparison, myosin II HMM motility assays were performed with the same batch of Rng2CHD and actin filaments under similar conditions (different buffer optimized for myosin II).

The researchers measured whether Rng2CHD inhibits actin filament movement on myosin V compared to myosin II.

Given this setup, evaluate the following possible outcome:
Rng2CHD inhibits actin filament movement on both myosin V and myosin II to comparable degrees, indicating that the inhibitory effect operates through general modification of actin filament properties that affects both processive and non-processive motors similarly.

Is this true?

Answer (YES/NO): NO